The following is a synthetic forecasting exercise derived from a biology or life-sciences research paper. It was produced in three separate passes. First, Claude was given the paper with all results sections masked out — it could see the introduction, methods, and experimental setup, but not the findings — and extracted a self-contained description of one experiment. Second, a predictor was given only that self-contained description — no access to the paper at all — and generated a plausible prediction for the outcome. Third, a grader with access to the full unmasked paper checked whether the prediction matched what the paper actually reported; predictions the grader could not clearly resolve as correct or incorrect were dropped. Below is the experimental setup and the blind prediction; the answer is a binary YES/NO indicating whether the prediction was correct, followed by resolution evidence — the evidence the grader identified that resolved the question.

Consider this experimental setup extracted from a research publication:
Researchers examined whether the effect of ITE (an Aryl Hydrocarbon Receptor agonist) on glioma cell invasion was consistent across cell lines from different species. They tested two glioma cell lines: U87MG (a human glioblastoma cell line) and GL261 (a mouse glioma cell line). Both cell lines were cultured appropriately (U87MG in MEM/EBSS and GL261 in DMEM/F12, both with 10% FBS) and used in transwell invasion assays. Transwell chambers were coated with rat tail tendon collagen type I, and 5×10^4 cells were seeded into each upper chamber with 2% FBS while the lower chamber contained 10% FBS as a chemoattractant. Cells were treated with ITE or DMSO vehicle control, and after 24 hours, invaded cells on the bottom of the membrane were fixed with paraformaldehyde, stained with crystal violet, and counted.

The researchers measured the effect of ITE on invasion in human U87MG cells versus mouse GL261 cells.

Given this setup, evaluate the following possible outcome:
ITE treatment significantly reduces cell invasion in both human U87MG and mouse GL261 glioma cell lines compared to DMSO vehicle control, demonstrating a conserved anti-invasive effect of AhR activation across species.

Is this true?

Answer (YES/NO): YES